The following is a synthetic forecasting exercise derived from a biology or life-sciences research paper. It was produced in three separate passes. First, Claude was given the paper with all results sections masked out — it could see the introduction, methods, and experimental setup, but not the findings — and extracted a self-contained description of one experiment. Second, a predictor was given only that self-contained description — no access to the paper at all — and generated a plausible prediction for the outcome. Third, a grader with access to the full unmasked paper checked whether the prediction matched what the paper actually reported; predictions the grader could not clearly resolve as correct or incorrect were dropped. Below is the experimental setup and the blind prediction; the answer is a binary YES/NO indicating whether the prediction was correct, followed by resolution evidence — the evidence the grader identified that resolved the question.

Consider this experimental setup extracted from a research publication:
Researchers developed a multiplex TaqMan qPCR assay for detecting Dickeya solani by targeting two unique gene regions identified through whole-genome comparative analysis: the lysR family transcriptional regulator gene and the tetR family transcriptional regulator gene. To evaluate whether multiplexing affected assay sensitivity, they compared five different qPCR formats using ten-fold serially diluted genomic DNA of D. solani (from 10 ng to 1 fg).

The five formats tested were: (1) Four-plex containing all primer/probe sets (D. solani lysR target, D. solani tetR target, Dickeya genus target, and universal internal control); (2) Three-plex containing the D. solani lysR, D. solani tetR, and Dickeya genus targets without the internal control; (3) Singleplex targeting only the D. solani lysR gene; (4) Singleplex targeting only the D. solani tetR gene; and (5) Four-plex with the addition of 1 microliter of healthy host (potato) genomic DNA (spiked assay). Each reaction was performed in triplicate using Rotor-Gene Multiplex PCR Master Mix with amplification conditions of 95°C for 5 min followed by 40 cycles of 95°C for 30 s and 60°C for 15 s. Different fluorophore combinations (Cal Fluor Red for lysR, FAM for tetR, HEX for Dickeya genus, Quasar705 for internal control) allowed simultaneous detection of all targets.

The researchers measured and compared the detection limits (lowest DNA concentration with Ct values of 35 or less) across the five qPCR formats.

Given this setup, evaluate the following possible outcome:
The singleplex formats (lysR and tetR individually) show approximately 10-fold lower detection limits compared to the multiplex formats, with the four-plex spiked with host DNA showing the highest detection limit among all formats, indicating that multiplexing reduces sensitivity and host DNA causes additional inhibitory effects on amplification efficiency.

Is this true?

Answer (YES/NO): NO